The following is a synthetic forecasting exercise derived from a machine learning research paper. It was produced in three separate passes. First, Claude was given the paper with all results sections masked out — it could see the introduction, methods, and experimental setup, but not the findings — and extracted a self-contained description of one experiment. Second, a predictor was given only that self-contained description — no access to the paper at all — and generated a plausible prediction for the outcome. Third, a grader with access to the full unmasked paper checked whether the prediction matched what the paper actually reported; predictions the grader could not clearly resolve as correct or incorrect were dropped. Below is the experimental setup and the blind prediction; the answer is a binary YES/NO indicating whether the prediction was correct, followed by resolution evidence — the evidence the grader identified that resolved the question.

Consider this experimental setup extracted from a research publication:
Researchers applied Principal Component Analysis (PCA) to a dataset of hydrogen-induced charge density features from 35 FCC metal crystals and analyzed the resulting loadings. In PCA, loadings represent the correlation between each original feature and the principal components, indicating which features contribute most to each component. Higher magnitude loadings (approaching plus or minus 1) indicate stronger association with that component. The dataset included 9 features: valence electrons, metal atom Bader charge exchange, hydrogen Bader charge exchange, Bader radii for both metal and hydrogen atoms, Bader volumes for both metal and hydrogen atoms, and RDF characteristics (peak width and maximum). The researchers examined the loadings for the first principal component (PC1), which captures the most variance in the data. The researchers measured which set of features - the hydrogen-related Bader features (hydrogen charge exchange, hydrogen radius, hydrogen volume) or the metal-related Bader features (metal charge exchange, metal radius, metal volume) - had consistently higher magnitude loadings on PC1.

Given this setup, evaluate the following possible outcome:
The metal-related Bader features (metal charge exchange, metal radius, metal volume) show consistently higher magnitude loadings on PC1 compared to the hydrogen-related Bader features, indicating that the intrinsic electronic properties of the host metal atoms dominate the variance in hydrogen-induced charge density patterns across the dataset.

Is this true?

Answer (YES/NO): NO